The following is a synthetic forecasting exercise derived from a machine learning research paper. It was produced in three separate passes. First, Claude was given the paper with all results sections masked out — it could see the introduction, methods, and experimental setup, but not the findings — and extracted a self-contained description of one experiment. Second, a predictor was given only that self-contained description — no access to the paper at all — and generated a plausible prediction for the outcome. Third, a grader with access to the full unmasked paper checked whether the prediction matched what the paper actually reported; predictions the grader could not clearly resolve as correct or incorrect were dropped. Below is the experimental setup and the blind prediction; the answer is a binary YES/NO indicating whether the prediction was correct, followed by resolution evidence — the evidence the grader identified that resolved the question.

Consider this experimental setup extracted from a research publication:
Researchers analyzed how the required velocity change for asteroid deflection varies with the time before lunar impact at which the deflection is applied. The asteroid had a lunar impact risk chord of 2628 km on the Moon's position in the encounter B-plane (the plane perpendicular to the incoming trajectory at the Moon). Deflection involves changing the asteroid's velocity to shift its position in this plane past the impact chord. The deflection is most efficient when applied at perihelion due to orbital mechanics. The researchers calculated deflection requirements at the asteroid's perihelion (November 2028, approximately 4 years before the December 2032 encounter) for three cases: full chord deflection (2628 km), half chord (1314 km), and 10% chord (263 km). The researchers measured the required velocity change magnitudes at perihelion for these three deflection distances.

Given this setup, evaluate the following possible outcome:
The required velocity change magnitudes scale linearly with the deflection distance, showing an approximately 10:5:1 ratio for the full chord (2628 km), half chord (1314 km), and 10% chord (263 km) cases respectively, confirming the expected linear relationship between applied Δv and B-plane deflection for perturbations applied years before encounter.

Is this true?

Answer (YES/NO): YES